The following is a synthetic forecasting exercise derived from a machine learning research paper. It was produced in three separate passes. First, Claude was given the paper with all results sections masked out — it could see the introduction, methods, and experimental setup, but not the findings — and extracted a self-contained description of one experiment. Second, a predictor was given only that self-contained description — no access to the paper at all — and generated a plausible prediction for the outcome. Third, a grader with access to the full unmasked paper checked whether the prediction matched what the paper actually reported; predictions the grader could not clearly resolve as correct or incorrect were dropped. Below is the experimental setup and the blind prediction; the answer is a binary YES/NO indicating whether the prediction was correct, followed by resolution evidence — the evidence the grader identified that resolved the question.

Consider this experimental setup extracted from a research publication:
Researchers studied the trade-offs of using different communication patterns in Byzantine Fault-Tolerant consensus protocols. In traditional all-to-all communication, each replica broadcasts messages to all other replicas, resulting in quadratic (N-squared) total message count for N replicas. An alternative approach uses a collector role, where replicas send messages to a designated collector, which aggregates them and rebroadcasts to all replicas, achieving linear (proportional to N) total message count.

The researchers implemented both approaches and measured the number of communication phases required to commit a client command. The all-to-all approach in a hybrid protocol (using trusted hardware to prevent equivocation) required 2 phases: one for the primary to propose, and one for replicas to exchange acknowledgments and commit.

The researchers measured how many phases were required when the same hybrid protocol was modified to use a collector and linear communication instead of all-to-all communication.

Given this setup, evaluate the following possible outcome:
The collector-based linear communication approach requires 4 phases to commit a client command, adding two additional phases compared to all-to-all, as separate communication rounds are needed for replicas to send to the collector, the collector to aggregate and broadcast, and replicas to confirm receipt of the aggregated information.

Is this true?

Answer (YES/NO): NO